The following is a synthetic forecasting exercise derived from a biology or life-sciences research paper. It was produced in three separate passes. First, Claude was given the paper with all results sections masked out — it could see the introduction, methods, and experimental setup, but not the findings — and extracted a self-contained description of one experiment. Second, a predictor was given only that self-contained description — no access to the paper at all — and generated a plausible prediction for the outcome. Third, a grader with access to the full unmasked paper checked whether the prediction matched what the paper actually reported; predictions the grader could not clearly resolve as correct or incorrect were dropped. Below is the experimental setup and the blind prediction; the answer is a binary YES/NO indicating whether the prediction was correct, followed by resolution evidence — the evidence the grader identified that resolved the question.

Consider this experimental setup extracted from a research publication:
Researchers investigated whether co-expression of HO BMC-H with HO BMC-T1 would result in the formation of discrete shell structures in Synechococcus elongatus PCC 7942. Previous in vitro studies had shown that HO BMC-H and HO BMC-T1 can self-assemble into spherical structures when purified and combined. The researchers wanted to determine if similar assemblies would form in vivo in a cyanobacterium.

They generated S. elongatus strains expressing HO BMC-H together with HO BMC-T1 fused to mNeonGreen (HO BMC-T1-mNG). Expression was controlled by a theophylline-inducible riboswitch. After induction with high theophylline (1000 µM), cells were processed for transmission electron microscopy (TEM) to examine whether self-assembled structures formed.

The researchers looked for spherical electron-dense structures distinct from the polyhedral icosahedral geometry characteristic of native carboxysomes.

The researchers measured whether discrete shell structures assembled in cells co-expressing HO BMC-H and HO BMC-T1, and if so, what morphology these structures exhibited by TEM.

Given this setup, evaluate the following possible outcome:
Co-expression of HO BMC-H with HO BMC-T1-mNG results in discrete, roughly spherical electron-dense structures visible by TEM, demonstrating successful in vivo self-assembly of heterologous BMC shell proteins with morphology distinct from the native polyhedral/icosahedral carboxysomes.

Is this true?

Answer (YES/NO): NO